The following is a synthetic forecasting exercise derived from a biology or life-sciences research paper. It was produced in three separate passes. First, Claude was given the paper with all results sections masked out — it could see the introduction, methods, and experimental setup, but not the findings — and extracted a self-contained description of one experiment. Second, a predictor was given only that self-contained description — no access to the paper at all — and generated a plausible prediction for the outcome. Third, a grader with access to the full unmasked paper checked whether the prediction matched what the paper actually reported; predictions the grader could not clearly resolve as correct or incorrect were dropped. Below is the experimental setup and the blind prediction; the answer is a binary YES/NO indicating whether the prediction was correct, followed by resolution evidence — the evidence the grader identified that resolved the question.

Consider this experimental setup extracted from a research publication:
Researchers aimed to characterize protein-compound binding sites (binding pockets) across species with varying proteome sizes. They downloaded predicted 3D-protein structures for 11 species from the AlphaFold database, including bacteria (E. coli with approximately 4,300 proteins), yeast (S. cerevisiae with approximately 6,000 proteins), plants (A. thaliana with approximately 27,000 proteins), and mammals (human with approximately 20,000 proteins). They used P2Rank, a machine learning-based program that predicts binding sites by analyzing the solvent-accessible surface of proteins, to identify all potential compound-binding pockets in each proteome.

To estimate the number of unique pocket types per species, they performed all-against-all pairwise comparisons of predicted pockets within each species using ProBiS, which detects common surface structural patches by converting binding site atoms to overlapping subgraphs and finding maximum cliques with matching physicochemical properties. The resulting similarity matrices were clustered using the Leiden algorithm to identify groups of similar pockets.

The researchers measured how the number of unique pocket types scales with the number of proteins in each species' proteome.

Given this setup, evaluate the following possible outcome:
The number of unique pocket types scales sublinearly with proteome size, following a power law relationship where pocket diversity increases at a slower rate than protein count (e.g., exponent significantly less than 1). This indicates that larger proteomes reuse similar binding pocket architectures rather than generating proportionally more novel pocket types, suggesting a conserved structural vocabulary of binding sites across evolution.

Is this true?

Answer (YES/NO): YES